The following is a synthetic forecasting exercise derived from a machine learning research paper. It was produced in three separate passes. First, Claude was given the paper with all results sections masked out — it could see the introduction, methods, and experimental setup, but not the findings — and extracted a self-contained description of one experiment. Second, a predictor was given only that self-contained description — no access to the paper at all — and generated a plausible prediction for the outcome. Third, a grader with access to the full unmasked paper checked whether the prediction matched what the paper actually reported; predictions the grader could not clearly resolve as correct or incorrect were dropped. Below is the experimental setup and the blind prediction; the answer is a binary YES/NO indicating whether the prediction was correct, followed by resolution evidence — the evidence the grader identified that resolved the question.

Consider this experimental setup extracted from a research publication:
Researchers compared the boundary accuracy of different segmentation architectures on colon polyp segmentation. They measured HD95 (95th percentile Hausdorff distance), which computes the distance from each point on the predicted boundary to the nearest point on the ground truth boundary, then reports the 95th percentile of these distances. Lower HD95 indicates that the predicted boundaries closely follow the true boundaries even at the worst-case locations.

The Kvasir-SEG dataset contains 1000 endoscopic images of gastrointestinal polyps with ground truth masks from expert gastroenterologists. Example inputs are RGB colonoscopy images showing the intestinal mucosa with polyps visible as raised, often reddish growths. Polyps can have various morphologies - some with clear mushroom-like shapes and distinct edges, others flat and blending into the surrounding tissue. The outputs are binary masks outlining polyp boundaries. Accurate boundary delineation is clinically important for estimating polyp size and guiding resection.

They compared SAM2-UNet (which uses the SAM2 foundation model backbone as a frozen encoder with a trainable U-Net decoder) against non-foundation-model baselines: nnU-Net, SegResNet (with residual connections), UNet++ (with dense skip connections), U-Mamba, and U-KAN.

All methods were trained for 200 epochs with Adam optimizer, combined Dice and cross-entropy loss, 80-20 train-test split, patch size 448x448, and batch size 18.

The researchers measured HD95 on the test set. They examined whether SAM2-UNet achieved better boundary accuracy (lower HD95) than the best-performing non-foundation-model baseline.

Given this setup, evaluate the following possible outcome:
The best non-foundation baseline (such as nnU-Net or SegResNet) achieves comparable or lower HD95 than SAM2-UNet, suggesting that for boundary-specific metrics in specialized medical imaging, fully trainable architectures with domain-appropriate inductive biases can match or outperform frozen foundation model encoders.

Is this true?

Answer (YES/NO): NO